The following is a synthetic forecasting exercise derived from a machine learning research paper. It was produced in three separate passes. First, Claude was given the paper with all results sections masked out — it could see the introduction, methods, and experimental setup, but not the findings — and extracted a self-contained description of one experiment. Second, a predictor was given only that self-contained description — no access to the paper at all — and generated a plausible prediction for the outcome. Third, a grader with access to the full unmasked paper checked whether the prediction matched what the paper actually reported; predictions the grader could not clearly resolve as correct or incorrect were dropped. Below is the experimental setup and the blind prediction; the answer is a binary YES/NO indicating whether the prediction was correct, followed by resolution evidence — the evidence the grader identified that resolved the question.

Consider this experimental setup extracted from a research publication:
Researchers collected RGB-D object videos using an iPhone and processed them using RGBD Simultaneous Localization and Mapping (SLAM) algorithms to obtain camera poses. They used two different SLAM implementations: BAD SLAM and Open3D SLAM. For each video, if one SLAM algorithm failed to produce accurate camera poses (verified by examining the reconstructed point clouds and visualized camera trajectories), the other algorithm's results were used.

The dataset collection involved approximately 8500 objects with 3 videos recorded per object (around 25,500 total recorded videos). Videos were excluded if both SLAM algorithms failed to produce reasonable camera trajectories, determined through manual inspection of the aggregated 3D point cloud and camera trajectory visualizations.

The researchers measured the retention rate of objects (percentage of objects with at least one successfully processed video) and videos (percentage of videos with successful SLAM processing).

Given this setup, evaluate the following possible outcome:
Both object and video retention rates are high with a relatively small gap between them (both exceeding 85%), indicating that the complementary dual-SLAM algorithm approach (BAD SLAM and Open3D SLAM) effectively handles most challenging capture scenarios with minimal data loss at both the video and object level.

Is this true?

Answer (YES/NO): YES